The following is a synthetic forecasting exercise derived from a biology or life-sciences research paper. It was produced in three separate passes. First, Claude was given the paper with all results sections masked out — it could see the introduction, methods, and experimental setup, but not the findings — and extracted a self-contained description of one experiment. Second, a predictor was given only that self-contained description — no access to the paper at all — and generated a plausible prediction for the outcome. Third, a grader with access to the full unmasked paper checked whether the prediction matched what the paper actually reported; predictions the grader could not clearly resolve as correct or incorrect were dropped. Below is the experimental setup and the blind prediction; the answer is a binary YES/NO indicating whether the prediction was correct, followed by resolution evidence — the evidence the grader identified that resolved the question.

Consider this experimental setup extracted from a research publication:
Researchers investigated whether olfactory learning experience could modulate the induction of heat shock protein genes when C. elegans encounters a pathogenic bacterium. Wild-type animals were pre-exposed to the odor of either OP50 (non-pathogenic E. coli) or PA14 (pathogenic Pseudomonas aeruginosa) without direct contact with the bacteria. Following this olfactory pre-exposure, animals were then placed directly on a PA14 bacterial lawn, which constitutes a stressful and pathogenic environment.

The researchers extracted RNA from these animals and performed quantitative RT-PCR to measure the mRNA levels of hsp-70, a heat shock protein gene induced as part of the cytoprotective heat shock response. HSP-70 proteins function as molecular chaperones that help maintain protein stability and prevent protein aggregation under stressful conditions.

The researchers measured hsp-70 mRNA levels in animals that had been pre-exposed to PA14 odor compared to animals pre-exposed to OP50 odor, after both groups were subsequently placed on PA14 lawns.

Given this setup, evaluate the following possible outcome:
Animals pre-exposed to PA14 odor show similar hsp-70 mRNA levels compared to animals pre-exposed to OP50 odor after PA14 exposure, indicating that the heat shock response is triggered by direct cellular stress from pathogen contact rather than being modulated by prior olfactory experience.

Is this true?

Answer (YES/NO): NO